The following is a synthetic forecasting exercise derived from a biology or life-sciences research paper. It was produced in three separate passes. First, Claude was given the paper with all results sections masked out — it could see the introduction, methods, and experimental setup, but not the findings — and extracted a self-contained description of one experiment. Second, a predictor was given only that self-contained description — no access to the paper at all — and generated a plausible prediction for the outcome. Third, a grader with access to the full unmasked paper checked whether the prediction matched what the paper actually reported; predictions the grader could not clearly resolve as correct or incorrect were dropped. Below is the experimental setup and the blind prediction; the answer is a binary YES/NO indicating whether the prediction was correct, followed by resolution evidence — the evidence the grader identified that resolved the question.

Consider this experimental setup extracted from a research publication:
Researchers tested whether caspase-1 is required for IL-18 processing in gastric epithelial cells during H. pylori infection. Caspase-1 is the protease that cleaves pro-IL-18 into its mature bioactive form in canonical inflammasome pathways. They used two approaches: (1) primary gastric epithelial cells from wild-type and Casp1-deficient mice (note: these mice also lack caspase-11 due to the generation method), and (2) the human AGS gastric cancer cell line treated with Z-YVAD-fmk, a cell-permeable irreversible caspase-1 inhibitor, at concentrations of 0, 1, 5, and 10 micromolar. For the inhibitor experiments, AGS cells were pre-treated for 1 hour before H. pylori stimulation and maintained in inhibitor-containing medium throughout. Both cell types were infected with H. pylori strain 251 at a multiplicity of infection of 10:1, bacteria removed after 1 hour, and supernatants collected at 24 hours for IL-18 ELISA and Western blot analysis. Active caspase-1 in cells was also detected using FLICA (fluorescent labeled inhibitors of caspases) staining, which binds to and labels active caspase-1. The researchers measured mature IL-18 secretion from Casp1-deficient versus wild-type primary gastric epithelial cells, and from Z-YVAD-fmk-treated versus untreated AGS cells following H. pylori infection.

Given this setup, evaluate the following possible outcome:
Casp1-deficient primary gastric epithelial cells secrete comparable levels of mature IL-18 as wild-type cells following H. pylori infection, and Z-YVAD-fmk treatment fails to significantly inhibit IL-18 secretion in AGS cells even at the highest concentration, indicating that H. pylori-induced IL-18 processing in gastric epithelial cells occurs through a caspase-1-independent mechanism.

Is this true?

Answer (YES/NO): NO